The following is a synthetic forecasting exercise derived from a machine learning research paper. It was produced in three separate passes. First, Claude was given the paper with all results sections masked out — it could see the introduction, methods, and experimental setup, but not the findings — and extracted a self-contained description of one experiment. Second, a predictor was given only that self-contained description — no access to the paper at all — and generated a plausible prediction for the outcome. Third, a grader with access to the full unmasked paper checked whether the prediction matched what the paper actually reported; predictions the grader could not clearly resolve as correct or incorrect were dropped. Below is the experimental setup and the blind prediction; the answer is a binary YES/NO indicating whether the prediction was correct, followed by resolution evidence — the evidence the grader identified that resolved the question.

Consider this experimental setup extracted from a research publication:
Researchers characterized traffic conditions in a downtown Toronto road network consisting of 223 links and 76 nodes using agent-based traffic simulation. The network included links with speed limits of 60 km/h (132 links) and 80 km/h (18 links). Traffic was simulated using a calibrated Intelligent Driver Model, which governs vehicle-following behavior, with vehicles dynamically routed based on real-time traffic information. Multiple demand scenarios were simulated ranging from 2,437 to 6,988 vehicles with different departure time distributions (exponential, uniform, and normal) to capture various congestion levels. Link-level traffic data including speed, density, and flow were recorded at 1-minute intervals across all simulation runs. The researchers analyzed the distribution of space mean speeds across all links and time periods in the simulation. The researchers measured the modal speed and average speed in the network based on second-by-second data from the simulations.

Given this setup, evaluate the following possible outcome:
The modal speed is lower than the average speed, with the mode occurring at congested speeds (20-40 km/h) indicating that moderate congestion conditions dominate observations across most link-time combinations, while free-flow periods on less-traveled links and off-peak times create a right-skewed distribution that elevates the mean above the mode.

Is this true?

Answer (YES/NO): YES